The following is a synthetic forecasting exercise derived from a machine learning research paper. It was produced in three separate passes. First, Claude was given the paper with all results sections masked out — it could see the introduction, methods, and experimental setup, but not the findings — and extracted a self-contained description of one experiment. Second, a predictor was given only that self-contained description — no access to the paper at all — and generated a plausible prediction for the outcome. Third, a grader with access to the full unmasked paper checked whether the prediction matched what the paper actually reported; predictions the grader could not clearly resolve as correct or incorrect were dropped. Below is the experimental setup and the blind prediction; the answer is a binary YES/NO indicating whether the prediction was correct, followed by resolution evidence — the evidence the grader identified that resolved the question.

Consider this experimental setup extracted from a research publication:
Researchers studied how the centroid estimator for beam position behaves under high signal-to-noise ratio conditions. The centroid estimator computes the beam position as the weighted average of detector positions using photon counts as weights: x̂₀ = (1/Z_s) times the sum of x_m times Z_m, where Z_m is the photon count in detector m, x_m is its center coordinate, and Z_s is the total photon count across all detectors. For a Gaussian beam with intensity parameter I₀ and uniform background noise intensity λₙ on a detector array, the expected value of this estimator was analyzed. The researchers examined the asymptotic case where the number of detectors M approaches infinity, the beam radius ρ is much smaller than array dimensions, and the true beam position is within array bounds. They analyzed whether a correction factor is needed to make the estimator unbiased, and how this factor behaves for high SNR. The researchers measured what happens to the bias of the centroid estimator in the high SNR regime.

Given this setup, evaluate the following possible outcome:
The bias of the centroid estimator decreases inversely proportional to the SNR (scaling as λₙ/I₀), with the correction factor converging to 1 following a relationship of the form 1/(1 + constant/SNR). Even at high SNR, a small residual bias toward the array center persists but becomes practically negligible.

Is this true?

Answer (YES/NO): NO